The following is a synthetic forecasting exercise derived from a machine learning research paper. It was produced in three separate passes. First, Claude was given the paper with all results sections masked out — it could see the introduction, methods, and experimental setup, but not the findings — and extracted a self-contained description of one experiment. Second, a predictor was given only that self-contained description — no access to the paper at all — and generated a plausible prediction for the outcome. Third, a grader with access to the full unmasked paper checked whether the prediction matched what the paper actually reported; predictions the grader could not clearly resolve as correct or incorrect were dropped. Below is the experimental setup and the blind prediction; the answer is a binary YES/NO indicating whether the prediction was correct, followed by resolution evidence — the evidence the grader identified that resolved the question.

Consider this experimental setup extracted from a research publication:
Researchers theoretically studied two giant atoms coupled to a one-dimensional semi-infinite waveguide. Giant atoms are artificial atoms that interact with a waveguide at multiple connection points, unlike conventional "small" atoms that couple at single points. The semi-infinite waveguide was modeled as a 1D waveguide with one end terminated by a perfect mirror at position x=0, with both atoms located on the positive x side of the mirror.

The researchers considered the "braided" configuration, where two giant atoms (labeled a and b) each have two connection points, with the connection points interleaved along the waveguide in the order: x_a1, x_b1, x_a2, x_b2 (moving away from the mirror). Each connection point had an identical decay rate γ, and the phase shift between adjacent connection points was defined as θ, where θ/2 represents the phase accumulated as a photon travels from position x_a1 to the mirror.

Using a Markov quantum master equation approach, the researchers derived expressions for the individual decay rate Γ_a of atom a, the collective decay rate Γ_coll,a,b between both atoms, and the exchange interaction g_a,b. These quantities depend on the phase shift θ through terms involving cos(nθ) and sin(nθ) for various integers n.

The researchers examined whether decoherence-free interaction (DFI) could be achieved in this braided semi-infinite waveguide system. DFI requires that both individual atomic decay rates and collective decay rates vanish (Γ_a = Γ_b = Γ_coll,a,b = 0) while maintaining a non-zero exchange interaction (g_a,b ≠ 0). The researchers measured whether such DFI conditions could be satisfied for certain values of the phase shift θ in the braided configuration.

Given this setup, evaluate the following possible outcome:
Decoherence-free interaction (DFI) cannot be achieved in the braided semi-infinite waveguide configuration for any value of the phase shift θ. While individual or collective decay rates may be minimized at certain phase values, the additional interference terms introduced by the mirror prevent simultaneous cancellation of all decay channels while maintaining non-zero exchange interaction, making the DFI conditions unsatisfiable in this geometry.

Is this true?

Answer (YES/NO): NO